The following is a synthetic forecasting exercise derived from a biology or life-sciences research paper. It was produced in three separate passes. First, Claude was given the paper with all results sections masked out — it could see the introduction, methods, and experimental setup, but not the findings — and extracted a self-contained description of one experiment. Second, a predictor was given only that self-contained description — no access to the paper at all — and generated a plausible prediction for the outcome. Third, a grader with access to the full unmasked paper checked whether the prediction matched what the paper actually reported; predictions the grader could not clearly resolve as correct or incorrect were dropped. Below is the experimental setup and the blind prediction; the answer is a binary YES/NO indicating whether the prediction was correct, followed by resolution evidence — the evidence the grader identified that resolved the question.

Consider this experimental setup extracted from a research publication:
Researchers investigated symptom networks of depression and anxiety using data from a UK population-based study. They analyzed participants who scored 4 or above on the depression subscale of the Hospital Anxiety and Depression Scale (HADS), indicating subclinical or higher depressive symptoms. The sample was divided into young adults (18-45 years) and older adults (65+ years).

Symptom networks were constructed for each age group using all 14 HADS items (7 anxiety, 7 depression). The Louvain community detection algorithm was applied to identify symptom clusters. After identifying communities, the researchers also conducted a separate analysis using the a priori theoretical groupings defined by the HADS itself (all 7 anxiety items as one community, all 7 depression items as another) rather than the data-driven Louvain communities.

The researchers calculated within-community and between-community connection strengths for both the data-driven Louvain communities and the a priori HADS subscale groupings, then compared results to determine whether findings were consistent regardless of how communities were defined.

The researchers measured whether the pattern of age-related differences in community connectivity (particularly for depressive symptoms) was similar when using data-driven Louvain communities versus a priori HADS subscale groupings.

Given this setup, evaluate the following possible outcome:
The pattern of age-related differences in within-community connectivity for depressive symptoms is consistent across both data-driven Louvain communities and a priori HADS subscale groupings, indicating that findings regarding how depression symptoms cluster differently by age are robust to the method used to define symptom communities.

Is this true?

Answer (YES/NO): YES